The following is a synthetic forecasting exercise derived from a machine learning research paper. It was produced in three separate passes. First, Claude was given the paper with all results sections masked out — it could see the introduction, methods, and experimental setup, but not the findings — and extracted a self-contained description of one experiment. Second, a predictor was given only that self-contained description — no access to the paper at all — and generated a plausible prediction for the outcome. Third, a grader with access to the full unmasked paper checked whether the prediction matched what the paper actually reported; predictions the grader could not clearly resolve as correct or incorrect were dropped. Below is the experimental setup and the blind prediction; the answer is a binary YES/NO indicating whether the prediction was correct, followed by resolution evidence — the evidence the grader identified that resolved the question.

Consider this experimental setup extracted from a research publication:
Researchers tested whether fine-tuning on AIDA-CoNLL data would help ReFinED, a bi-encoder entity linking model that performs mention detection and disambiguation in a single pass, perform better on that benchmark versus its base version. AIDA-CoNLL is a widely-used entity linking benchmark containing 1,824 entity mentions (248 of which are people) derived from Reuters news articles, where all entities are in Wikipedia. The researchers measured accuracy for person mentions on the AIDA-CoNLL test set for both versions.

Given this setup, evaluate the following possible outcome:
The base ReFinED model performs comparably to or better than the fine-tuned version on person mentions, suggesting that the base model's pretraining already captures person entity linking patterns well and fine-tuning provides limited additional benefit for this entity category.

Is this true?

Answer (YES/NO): YES